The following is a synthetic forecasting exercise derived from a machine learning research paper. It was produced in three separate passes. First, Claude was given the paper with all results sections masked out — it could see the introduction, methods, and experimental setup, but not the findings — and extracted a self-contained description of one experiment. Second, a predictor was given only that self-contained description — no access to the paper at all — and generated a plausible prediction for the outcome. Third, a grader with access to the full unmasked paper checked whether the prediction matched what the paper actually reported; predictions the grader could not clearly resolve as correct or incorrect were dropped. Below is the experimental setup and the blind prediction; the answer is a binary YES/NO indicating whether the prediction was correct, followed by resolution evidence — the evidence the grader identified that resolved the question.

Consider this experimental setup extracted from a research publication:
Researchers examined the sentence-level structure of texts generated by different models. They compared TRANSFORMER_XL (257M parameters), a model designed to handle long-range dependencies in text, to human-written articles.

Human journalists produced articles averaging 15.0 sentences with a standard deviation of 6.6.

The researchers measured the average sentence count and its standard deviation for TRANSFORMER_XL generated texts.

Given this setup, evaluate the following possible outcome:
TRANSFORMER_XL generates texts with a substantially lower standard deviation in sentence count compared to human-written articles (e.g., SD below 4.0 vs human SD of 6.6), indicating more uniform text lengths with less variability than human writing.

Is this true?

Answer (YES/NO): YES